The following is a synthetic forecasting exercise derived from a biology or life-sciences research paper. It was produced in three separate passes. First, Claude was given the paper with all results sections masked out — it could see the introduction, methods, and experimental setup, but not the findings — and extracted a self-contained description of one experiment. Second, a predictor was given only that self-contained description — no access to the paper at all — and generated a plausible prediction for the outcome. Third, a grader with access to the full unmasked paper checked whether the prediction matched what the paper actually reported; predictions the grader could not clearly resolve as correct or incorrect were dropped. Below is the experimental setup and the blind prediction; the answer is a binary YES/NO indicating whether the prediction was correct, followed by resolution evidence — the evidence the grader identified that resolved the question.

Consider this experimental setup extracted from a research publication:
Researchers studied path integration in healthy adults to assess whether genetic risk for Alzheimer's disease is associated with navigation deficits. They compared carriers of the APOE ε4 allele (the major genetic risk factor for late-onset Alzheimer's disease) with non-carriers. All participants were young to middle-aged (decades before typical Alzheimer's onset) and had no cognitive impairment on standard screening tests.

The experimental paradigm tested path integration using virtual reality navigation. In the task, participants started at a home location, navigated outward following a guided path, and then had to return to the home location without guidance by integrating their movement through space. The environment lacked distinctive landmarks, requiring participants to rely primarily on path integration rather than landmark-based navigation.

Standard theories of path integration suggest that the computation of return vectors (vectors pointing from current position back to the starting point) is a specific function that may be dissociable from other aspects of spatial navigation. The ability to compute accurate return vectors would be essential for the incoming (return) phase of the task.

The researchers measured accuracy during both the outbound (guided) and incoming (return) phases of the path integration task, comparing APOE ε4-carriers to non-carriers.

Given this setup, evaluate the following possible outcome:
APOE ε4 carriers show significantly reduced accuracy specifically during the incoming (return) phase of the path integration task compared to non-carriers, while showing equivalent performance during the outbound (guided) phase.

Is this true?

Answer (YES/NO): NO